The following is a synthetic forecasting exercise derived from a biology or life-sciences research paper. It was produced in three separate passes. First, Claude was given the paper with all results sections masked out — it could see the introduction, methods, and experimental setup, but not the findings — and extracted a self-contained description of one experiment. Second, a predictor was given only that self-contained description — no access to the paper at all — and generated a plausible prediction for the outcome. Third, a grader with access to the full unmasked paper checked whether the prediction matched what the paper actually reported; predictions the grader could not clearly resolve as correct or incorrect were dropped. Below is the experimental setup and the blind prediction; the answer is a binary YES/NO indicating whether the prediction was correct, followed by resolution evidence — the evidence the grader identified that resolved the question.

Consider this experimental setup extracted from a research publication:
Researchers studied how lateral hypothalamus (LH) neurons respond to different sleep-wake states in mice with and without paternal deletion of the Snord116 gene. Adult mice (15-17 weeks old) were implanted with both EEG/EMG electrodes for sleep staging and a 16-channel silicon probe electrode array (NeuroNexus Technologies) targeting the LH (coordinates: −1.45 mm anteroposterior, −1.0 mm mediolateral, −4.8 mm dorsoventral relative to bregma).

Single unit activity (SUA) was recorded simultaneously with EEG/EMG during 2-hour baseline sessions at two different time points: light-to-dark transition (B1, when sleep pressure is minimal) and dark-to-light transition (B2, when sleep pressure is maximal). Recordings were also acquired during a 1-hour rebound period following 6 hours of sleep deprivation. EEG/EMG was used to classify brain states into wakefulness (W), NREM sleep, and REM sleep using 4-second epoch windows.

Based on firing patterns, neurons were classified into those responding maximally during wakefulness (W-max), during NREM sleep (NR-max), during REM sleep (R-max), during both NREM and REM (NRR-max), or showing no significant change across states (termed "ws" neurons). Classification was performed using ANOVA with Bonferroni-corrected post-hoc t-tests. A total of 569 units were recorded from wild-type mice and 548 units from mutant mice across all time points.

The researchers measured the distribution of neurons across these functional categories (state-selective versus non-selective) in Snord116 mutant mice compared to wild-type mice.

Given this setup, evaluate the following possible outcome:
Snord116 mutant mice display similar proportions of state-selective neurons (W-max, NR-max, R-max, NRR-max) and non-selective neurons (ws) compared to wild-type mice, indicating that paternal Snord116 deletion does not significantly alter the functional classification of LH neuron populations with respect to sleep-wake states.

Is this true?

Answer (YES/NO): NO